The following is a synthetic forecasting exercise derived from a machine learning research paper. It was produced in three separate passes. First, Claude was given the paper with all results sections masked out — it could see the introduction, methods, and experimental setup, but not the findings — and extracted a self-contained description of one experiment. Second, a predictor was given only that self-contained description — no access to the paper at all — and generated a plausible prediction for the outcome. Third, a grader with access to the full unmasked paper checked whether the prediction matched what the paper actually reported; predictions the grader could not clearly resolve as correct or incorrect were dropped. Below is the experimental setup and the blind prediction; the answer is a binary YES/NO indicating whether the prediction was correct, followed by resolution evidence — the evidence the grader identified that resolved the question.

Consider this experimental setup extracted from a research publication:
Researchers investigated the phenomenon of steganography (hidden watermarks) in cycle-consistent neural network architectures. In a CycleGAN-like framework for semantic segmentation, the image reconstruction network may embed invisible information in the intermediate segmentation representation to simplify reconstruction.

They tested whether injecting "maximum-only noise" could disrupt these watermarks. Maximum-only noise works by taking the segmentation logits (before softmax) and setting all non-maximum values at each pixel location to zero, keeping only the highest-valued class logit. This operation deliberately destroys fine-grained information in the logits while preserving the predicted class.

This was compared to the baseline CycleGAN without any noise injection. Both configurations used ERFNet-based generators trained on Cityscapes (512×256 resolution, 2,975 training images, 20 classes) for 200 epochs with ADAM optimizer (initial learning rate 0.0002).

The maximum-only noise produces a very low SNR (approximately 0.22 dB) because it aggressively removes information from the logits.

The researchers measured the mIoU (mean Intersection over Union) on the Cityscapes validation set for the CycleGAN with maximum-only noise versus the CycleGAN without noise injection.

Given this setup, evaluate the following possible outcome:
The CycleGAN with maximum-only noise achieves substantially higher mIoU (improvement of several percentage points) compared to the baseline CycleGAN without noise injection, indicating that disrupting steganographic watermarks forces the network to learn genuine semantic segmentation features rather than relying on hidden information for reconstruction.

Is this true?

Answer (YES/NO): NO